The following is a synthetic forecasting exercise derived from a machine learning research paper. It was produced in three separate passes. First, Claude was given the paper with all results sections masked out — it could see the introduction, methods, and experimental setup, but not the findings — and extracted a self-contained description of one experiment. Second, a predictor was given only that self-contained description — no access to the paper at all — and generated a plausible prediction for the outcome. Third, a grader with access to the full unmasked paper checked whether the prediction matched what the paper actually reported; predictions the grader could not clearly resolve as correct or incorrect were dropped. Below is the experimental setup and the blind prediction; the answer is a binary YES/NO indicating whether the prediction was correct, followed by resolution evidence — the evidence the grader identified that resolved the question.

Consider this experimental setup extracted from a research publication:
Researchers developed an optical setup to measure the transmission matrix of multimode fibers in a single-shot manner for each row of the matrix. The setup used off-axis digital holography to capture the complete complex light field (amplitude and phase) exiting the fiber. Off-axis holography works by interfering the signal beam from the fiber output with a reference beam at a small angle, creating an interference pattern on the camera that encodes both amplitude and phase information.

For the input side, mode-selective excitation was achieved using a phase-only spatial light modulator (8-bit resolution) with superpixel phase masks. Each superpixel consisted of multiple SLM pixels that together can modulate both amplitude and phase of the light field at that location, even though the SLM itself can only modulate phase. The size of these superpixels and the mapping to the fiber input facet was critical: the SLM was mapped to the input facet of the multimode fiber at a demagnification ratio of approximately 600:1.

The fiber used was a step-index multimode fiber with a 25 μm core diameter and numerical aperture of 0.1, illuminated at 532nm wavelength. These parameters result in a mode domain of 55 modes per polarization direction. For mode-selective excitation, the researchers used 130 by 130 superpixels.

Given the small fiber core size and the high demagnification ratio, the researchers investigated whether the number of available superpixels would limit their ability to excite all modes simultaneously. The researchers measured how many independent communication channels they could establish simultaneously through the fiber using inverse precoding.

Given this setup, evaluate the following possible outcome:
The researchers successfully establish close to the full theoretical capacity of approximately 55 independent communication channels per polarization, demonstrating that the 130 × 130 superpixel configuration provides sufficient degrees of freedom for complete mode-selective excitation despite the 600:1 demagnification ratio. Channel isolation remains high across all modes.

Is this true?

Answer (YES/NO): NO